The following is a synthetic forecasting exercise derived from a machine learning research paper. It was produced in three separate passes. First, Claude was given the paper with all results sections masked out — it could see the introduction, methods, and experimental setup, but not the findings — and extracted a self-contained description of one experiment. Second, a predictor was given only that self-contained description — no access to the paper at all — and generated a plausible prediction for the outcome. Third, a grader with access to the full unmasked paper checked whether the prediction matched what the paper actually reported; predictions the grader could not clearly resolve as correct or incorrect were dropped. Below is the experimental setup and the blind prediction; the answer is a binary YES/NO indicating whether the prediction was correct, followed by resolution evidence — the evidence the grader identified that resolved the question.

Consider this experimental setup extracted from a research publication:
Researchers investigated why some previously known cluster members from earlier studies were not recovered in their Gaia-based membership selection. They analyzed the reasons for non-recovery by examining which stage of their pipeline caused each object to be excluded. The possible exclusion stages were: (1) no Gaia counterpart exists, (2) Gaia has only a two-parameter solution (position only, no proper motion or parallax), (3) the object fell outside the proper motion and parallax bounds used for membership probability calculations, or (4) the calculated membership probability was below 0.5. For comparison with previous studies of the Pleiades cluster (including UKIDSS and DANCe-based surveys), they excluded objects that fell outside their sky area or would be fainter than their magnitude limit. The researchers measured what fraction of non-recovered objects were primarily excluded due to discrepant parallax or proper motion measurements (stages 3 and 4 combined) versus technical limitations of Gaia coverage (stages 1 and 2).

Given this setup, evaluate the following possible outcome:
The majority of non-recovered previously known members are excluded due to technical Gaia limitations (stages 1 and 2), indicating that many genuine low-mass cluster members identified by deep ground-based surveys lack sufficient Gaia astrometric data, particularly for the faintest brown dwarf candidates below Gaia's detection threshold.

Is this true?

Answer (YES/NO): NO